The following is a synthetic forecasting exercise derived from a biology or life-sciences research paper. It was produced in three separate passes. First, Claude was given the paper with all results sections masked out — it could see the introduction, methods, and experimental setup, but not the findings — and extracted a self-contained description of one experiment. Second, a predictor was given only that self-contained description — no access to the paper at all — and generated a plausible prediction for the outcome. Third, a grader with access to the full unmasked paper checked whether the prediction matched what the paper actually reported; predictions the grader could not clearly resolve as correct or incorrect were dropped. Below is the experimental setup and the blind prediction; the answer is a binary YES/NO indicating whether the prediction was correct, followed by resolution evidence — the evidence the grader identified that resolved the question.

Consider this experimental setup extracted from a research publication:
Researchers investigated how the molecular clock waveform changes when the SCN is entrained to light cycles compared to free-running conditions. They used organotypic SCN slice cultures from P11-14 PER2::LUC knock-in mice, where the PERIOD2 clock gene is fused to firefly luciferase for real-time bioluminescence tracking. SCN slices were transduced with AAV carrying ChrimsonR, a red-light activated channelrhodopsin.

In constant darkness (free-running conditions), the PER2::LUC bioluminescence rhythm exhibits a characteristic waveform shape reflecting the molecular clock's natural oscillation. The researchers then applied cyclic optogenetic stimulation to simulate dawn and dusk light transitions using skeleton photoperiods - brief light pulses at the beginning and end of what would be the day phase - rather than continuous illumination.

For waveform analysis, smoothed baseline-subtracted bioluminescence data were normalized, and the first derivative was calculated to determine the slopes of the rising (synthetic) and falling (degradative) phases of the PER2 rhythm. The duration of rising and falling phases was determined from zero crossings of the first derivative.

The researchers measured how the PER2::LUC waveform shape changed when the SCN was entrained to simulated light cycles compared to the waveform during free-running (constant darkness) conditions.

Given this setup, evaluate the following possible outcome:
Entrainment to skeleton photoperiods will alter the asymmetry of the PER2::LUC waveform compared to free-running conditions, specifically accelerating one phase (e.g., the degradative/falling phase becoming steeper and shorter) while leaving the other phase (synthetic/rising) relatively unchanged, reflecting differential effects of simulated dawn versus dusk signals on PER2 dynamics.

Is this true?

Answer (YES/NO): NO